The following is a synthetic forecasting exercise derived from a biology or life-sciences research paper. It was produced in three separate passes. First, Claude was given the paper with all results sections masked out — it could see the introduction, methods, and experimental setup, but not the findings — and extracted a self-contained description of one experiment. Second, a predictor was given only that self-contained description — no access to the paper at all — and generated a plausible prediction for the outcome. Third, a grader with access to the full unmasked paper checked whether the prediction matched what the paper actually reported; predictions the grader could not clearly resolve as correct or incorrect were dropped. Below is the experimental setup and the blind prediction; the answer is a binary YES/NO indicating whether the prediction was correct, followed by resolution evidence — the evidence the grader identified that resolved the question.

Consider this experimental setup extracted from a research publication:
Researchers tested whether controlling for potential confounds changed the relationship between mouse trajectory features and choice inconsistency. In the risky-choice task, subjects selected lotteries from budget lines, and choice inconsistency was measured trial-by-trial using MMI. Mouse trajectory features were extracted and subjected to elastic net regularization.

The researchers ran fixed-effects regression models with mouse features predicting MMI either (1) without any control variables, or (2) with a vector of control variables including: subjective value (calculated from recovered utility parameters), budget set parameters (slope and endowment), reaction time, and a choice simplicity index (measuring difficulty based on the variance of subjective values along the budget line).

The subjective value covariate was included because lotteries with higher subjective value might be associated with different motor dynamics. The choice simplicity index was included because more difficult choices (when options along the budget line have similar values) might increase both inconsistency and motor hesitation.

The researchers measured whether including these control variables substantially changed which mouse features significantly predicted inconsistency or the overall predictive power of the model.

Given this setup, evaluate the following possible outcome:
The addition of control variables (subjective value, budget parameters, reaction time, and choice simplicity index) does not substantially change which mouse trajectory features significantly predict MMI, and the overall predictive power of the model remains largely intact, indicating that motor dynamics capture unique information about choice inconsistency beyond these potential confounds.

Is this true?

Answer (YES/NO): YES